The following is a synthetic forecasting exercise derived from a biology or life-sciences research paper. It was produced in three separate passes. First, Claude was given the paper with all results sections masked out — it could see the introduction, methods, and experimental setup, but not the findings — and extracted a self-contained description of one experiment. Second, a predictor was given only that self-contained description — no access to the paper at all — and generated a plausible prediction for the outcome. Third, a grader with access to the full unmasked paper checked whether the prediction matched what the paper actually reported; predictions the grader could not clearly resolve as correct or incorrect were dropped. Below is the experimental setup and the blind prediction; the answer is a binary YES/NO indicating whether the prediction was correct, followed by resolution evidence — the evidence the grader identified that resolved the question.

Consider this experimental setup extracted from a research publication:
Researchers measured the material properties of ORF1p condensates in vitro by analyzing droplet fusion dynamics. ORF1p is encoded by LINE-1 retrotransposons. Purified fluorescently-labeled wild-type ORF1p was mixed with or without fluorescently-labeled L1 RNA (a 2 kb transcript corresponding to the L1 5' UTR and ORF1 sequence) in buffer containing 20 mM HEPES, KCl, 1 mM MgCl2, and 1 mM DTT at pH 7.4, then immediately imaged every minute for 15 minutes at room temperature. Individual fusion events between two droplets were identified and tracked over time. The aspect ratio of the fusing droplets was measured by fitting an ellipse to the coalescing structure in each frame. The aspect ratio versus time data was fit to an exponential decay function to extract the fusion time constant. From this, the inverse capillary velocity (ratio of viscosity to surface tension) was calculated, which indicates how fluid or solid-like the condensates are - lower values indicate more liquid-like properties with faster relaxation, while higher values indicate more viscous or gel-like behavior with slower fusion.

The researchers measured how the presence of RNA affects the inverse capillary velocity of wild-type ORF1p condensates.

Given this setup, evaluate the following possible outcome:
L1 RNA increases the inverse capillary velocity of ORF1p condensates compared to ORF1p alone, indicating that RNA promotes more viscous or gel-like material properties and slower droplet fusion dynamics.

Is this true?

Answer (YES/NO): YES